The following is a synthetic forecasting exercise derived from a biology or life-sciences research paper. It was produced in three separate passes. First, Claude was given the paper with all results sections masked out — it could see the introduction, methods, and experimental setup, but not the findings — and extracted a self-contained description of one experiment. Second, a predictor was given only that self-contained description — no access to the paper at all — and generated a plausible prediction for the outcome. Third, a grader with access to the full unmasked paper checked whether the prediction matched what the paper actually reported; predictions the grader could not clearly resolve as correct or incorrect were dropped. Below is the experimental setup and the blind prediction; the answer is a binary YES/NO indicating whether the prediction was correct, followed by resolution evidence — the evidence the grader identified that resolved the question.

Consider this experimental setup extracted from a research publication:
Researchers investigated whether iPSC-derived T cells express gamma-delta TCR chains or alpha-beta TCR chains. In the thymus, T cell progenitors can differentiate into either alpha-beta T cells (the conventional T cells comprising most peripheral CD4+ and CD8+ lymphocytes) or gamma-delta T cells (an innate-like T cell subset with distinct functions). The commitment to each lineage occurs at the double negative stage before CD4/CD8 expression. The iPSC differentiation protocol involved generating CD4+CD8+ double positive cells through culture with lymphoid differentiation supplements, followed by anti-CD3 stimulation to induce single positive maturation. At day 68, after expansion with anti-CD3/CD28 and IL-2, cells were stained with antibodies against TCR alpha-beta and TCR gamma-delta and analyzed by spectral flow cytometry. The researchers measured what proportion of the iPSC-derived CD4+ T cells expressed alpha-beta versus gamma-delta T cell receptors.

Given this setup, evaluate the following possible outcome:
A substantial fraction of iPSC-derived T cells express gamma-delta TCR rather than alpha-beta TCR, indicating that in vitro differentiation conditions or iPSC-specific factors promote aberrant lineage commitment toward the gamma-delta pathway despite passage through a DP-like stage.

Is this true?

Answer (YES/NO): NO